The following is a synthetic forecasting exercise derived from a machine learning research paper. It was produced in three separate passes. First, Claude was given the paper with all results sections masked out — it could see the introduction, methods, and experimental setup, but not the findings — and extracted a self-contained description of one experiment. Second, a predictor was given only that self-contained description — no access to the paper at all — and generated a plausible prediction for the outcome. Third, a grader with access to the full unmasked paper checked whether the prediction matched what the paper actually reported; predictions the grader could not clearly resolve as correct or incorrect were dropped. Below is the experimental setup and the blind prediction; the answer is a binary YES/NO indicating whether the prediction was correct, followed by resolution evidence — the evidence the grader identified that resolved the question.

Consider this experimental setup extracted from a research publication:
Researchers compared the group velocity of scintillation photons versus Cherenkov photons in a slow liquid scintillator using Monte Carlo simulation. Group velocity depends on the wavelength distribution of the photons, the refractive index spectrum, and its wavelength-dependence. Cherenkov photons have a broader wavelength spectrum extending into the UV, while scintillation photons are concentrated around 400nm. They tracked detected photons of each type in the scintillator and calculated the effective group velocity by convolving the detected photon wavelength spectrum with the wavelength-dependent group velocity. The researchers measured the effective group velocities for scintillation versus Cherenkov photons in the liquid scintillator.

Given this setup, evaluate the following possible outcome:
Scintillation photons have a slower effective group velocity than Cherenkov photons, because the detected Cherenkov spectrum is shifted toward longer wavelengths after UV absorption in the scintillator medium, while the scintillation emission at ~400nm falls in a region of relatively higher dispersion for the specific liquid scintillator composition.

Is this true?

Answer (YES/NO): YES